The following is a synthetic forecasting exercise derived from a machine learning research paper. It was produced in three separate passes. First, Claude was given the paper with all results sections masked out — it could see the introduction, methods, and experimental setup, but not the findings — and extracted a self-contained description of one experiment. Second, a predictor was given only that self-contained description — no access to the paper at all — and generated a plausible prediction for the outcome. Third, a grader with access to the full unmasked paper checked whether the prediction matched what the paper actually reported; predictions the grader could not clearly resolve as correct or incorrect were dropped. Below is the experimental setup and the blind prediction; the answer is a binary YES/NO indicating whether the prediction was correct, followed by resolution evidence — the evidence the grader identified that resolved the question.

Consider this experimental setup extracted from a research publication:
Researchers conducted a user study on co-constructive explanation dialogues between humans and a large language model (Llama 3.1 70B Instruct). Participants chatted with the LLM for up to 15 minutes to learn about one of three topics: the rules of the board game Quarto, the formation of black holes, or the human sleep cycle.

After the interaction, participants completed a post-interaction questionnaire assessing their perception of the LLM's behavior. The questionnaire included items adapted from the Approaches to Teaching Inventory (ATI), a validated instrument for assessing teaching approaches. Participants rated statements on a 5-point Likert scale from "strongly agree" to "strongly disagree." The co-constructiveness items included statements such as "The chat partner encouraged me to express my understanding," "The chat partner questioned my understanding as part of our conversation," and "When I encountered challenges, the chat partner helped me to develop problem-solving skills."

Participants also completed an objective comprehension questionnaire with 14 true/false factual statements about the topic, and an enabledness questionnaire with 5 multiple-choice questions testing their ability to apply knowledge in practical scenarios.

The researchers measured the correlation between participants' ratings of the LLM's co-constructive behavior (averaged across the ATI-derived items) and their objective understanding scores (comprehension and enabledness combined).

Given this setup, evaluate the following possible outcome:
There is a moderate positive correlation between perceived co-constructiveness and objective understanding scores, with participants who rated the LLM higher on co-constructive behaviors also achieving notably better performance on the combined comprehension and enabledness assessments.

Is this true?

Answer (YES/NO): NO